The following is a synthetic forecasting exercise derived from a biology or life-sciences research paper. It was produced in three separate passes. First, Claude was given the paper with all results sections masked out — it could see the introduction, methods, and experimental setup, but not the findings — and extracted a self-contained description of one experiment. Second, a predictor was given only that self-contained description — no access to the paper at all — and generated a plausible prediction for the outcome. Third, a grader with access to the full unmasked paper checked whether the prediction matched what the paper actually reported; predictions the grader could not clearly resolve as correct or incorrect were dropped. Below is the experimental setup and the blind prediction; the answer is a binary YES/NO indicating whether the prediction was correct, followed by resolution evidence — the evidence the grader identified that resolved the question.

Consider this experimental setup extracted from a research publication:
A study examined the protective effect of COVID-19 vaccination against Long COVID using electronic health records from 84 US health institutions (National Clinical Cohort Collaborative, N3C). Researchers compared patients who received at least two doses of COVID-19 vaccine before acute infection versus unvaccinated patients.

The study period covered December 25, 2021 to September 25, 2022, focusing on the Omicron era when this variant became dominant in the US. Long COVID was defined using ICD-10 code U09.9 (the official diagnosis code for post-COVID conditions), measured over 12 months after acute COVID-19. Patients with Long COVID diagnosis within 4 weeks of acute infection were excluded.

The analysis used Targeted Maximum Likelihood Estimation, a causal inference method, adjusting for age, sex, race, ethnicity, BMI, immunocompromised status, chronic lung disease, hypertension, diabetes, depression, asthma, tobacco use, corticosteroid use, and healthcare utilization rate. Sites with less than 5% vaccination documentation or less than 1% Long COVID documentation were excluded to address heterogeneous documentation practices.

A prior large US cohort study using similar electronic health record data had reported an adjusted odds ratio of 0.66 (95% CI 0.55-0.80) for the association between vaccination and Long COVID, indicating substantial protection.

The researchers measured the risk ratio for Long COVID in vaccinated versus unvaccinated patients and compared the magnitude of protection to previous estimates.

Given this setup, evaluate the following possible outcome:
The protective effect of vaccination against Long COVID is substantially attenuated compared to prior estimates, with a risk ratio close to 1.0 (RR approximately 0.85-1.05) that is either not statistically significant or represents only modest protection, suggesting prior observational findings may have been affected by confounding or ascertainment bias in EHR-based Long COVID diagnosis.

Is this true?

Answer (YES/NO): NO